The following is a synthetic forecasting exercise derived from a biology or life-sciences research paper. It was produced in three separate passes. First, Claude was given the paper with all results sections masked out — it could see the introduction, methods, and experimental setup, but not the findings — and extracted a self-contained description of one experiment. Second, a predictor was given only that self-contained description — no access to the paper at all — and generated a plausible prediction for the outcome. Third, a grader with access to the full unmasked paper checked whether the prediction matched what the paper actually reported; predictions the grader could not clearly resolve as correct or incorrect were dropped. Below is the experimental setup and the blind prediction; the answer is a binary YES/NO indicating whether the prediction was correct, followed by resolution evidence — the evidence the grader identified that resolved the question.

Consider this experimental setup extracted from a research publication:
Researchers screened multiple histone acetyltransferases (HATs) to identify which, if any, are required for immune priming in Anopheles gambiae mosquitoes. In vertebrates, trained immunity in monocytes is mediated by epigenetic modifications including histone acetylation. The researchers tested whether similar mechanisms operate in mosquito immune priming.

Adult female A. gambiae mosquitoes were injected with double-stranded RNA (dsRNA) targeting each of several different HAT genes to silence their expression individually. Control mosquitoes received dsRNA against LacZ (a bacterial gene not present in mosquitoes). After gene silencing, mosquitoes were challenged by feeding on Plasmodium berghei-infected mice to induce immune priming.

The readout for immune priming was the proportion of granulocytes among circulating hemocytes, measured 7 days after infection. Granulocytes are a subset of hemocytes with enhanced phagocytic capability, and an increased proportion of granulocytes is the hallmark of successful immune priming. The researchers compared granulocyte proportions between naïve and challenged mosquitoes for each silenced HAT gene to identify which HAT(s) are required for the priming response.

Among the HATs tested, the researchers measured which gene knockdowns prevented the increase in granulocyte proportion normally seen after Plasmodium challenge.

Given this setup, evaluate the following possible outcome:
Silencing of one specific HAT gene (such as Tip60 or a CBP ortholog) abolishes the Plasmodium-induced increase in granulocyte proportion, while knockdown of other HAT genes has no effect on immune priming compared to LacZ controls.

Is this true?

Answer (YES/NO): YES